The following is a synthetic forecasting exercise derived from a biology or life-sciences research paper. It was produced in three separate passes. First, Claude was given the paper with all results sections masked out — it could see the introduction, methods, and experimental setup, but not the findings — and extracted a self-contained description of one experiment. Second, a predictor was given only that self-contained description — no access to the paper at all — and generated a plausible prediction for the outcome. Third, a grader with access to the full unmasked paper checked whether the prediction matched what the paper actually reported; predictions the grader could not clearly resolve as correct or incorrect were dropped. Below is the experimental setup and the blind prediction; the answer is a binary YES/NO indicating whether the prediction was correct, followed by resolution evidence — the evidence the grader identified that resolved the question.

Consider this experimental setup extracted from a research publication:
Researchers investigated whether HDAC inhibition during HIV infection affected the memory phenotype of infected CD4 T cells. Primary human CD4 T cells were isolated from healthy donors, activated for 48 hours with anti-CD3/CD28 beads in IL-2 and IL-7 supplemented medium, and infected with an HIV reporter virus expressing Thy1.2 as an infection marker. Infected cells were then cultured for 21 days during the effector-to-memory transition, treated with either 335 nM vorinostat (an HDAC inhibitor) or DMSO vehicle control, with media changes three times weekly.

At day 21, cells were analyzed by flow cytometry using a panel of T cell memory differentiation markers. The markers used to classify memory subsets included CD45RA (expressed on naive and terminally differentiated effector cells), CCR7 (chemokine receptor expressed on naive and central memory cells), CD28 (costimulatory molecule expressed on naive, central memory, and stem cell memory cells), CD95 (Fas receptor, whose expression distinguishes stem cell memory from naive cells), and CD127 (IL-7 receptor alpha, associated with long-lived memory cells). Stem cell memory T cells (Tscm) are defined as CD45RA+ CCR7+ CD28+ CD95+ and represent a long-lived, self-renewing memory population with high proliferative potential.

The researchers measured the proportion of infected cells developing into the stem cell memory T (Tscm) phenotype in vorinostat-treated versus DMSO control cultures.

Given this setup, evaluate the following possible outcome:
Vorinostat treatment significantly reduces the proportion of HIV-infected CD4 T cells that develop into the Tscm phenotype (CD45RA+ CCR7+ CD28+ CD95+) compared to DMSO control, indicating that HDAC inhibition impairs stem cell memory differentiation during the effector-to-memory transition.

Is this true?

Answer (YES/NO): YES